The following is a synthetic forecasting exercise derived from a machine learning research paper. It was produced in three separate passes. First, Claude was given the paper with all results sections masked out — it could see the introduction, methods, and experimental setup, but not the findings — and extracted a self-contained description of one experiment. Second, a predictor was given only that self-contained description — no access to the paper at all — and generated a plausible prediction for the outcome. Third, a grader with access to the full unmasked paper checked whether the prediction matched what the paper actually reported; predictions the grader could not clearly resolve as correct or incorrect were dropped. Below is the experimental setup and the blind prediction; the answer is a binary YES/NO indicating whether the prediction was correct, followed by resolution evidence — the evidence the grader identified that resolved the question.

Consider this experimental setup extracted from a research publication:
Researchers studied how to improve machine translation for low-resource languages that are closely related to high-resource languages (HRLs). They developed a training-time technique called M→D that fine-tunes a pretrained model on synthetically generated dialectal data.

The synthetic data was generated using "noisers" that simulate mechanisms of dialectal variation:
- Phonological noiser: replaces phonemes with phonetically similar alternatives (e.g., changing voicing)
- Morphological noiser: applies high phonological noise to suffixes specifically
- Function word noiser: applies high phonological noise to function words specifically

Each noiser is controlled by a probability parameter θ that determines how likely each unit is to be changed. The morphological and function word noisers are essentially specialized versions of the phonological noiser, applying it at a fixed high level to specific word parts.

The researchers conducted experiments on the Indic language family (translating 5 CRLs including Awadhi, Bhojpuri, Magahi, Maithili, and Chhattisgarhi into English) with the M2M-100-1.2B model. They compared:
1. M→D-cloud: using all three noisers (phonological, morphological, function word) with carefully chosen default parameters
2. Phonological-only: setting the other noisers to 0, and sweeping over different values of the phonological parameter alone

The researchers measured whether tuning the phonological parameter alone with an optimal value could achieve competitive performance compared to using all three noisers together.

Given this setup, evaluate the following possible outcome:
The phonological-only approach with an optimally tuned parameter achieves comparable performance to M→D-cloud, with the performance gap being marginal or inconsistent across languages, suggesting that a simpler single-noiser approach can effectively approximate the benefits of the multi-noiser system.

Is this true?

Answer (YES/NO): YES